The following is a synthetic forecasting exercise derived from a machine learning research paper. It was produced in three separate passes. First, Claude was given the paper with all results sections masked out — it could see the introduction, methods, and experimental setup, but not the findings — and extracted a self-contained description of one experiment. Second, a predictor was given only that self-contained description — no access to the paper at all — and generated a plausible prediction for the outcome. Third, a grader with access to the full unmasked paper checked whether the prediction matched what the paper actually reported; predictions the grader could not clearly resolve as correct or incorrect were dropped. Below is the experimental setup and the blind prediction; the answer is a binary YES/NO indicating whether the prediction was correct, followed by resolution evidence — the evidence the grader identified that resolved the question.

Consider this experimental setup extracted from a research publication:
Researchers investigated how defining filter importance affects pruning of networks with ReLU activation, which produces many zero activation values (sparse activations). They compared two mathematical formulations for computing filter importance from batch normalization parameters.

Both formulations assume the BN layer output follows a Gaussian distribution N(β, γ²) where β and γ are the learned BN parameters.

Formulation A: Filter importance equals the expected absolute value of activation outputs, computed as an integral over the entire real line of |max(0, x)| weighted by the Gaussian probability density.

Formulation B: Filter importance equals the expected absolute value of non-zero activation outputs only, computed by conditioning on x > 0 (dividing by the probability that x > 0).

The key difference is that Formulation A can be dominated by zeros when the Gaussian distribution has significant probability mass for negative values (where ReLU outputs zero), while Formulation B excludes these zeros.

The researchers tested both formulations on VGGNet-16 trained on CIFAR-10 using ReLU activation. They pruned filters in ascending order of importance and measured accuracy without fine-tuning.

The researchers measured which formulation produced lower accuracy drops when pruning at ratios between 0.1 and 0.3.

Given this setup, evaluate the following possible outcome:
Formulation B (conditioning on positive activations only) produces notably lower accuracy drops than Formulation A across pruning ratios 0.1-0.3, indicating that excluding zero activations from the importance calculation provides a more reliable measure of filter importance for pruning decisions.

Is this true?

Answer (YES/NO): NO